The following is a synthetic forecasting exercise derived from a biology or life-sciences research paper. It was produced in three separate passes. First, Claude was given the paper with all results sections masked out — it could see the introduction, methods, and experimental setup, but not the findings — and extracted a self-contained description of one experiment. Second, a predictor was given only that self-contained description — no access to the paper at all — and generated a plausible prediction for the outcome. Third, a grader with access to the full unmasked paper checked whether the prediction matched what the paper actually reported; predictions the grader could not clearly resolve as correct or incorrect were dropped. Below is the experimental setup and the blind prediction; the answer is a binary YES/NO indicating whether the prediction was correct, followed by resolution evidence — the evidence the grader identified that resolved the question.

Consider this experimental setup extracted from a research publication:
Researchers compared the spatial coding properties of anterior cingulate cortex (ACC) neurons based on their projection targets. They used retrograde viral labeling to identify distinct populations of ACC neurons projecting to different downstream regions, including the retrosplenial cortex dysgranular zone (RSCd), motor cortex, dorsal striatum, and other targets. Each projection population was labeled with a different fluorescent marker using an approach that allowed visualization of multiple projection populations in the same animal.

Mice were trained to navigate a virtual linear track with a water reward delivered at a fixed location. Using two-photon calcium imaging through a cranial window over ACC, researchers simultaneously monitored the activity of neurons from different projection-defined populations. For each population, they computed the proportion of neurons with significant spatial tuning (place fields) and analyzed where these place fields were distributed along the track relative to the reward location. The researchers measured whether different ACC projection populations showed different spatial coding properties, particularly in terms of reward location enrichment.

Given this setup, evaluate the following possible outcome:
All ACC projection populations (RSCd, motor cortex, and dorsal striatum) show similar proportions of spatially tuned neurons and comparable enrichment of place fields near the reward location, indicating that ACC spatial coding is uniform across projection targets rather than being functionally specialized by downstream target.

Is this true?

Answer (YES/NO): NO